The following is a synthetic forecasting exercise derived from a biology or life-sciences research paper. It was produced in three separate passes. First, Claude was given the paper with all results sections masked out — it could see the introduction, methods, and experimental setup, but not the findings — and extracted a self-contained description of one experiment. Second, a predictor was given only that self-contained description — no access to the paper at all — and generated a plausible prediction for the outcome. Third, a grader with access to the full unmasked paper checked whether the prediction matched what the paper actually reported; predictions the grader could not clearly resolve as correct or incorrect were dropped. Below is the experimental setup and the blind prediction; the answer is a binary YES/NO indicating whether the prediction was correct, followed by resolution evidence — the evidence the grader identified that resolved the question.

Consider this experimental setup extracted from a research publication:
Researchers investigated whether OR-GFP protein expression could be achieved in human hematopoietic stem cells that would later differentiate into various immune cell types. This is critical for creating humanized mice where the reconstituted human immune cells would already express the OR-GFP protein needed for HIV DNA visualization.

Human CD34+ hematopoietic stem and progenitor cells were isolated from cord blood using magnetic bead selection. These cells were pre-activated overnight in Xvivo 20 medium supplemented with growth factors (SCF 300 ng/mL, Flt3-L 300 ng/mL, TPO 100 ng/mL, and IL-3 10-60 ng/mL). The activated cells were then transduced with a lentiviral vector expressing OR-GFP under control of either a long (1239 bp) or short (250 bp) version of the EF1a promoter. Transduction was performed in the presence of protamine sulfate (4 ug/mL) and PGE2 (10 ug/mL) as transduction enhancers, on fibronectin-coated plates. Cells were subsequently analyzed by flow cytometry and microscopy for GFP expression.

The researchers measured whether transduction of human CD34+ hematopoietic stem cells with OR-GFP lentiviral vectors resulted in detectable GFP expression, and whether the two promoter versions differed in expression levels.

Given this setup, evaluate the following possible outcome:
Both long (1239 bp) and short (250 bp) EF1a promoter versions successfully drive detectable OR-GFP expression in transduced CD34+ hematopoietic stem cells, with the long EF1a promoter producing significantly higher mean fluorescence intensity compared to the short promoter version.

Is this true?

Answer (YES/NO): NO